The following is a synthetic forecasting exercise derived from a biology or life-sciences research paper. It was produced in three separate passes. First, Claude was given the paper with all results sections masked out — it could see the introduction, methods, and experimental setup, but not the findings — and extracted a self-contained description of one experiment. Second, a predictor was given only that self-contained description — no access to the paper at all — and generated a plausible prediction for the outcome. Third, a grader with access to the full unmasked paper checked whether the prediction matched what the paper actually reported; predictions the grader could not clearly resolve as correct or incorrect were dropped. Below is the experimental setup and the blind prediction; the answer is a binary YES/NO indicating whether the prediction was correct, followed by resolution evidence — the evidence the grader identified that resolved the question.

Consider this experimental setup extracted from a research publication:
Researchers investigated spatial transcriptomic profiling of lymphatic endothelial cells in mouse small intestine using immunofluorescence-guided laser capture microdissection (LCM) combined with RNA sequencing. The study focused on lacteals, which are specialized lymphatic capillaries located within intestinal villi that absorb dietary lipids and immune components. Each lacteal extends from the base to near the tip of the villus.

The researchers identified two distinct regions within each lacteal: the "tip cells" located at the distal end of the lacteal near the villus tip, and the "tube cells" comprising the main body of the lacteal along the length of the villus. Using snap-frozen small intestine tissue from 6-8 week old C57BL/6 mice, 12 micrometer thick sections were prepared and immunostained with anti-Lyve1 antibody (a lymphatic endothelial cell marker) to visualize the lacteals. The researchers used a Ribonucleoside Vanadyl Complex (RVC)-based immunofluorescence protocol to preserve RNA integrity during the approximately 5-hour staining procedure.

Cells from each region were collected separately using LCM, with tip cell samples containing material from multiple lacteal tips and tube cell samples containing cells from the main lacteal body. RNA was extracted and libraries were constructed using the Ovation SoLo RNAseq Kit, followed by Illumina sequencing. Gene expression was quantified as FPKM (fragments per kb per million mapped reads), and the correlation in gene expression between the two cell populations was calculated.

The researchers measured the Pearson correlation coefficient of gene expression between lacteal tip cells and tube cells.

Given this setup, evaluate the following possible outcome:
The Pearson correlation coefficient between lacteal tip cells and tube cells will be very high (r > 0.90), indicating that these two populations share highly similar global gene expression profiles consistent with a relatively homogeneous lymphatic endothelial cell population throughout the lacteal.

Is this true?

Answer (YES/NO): YES